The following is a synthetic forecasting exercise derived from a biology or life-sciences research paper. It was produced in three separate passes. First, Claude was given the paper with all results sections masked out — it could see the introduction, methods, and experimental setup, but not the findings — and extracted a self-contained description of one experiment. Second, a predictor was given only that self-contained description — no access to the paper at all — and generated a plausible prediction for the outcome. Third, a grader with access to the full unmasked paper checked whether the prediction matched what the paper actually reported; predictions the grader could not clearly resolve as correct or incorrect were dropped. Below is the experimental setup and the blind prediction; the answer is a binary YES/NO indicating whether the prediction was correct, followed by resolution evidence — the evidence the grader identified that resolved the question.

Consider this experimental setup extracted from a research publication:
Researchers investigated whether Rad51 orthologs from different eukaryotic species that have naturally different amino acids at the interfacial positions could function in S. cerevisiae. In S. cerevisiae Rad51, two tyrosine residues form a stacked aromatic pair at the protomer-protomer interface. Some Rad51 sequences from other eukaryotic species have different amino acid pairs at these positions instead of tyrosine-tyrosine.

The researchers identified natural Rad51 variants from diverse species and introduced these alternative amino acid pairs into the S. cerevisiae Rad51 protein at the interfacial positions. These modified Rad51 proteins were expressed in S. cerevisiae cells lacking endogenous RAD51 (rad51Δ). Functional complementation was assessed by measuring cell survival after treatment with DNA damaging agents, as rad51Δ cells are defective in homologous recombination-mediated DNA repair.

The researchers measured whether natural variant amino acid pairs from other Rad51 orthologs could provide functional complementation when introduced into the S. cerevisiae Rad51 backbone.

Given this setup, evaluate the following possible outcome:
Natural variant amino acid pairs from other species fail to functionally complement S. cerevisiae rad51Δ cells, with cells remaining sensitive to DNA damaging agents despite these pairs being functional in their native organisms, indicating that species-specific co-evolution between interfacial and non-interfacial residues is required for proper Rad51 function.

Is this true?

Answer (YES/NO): NO